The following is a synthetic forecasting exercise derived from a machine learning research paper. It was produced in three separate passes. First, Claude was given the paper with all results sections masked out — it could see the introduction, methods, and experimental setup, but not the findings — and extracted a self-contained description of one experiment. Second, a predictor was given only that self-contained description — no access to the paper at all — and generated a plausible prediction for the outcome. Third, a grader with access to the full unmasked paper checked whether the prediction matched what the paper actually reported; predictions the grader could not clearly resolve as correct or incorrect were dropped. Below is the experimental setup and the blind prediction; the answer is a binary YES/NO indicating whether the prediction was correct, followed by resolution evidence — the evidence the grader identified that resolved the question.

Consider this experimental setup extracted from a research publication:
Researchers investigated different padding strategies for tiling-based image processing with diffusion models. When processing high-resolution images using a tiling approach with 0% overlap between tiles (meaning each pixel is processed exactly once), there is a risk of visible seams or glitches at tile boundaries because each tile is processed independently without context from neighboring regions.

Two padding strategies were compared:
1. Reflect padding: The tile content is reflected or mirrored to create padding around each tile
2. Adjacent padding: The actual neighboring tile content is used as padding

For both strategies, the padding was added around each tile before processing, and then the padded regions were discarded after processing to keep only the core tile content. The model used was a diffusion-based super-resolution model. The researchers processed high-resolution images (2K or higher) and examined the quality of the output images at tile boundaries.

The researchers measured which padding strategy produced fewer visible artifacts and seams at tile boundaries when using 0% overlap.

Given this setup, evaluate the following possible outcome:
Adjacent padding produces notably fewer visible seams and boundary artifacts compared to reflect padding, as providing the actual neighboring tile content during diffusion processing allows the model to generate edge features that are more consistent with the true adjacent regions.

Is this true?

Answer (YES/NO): YES